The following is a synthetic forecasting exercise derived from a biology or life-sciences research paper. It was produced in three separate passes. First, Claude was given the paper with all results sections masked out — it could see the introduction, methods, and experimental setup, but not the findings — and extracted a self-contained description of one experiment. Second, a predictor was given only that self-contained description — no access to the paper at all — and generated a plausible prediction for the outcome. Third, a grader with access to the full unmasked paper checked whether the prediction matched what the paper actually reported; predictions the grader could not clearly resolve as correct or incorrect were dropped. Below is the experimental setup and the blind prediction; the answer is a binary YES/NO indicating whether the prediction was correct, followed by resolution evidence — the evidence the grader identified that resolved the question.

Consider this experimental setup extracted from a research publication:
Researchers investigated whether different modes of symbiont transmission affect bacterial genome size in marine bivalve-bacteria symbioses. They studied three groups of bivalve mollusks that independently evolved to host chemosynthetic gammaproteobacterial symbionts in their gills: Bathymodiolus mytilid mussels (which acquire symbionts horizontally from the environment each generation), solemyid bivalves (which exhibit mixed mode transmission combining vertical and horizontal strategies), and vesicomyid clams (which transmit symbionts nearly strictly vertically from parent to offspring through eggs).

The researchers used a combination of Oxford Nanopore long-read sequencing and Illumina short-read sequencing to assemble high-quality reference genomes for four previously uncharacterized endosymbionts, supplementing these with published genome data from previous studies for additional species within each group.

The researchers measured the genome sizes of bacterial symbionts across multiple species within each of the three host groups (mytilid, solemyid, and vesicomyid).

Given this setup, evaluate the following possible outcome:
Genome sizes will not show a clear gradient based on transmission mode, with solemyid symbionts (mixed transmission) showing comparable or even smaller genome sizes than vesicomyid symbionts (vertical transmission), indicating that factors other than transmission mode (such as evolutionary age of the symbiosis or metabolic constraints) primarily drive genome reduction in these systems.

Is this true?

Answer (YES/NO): NO